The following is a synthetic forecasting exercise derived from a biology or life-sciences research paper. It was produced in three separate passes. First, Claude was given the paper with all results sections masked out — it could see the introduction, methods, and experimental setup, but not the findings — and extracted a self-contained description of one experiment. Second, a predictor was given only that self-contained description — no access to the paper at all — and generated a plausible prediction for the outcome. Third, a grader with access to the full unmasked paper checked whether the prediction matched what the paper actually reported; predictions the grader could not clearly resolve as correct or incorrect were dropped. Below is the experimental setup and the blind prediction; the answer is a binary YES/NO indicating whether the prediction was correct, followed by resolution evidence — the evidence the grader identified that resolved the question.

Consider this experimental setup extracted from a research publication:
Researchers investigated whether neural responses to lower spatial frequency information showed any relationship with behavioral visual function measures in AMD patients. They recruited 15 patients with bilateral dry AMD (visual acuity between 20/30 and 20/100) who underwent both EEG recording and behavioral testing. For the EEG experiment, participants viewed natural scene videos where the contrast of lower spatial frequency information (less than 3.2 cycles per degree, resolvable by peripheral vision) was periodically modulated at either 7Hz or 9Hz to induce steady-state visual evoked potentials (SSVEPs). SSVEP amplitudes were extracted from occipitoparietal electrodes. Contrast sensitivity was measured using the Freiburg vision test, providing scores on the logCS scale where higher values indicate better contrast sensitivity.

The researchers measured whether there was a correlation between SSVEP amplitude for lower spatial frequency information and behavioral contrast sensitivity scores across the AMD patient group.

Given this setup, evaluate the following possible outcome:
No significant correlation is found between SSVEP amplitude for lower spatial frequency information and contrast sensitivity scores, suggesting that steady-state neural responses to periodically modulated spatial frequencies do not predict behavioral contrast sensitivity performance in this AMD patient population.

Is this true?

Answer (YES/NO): NO